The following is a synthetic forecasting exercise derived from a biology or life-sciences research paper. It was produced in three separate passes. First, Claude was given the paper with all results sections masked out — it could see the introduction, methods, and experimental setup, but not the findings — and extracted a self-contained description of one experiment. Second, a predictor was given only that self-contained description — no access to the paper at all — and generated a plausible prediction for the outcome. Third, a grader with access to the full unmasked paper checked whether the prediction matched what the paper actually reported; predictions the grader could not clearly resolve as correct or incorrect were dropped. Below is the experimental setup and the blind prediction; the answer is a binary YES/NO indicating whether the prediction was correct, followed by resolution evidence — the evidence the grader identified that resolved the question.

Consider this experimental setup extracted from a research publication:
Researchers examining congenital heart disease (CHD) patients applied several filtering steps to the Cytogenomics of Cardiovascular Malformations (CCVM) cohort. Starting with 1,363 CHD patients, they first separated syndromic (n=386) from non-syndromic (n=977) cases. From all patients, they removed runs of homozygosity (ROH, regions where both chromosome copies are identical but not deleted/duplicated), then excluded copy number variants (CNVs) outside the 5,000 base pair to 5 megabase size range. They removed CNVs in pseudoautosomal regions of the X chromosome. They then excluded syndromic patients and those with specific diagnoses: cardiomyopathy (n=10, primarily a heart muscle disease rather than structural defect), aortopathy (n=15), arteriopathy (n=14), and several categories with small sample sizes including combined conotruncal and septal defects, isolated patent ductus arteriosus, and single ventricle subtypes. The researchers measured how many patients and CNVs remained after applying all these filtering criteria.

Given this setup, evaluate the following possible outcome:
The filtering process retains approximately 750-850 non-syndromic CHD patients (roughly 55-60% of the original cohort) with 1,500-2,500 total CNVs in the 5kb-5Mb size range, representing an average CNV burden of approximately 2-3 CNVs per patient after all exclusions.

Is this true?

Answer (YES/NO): NO